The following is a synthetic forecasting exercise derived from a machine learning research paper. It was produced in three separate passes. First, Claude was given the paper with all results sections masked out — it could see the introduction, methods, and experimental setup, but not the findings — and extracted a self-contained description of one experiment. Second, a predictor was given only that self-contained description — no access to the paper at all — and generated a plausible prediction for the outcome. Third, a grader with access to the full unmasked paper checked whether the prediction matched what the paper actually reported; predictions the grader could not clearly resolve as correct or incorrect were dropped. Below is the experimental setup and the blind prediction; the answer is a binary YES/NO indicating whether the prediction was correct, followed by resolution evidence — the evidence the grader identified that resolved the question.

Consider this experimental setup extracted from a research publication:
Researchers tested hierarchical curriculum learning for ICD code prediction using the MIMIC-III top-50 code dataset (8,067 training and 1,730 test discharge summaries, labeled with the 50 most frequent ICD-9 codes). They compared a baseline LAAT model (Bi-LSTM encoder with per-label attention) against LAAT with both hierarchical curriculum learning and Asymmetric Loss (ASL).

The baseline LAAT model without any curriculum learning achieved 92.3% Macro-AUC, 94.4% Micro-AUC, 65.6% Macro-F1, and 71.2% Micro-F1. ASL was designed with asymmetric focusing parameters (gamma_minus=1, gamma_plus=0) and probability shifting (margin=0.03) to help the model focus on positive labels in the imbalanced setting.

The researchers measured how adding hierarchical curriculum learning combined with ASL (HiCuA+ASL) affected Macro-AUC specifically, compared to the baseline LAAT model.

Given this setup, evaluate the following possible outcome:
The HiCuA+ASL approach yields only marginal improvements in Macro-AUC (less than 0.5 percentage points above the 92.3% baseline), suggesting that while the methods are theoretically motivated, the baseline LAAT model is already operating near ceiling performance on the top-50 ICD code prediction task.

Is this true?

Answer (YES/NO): NO